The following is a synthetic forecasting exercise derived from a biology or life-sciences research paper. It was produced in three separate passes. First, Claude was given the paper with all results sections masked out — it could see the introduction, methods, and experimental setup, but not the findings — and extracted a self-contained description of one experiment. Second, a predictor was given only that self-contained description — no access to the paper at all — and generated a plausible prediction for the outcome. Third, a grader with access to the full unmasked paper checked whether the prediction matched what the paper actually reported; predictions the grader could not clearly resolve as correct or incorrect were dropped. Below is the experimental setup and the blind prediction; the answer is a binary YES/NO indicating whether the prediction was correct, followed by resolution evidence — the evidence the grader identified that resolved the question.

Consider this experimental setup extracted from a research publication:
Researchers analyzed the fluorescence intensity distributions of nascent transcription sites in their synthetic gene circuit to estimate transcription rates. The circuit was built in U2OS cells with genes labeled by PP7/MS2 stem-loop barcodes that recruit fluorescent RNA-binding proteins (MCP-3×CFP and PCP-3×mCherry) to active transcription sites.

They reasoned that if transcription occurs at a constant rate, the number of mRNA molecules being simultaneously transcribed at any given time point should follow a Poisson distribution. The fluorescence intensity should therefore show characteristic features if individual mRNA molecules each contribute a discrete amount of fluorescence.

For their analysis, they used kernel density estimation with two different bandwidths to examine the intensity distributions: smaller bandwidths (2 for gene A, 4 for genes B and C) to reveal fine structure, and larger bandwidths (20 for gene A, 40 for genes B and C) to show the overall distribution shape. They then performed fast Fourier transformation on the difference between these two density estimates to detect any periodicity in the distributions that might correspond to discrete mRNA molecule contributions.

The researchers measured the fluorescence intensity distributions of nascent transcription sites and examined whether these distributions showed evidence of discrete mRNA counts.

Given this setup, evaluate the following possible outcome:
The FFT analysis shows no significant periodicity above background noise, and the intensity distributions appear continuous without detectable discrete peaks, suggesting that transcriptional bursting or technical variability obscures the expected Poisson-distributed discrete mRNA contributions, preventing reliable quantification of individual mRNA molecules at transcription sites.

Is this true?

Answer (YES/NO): NO